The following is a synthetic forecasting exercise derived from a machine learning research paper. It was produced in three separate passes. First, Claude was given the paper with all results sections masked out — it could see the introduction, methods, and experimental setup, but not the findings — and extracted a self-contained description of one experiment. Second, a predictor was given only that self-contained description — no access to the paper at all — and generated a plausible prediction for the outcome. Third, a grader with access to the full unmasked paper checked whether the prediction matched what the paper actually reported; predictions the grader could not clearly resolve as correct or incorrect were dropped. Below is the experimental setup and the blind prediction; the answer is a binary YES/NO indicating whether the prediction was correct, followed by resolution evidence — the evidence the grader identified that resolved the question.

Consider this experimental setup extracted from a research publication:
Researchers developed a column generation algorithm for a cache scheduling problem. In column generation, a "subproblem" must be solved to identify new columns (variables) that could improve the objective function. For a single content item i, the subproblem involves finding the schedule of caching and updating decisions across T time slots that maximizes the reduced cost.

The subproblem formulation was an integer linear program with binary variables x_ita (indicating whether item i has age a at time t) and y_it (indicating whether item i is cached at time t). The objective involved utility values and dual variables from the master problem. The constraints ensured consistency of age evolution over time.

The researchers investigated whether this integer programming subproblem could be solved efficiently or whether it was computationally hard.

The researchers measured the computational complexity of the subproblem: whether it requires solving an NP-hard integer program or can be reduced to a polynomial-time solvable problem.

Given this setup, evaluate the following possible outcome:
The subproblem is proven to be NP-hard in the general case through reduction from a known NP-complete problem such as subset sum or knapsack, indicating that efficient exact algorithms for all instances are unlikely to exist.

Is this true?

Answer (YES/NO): NO